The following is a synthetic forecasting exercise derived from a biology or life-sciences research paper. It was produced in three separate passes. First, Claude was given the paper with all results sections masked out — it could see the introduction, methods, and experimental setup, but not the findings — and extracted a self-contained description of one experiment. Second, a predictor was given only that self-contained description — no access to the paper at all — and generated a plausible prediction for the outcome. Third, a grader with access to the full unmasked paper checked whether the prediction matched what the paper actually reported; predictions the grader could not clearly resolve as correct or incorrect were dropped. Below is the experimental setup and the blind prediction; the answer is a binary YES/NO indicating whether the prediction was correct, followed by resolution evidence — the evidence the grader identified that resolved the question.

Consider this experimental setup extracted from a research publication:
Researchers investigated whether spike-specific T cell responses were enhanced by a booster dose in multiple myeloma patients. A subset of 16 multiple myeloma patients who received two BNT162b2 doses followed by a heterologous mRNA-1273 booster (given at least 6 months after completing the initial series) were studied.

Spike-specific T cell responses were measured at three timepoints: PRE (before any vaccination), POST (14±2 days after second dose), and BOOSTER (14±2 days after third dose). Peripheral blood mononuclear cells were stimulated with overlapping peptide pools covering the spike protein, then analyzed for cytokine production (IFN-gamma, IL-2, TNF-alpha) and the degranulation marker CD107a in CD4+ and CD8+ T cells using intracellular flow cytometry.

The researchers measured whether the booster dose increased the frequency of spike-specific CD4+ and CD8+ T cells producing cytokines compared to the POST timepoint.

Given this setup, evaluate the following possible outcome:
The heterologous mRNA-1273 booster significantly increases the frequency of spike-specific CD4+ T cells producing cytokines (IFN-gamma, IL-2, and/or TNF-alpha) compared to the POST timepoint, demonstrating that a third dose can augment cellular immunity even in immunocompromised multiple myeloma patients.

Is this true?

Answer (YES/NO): NO